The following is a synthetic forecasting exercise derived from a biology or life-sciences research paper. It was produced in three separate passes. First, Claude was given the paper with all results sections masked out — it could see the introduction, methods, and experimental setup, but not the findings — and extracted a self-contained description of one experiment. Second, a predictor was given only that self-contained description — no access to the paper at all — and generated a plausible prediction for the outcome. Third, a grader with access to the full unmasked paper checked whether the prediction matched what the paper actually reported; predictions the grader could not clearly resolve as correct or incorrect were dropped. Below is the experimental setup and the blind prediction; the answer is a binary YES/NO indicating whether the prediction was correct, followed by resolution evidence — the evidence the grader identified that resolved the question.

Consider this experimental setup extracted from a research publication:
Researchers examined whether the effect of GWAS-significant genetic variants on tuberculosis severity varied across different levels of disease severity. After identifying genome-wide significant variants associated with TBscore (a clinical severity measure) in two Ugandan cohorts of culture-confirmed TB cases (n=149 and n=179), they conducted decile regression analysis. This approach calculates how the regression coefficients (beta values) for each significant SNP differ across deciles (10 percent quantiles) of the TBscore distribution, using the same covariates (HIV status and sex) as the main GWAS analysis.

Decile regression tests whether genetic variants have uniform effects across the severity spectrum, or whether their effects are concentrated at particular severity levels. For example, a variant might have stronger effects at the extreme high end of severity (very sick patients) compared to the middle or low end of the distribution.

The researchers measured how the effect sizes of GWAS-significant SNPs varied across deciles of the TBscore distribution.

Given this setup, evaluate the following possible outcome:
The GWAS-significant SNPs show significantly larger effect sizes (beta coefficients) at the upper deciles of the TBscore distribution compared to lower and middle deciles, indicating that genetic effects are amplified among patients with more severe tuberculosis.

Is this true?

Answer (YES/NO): NO